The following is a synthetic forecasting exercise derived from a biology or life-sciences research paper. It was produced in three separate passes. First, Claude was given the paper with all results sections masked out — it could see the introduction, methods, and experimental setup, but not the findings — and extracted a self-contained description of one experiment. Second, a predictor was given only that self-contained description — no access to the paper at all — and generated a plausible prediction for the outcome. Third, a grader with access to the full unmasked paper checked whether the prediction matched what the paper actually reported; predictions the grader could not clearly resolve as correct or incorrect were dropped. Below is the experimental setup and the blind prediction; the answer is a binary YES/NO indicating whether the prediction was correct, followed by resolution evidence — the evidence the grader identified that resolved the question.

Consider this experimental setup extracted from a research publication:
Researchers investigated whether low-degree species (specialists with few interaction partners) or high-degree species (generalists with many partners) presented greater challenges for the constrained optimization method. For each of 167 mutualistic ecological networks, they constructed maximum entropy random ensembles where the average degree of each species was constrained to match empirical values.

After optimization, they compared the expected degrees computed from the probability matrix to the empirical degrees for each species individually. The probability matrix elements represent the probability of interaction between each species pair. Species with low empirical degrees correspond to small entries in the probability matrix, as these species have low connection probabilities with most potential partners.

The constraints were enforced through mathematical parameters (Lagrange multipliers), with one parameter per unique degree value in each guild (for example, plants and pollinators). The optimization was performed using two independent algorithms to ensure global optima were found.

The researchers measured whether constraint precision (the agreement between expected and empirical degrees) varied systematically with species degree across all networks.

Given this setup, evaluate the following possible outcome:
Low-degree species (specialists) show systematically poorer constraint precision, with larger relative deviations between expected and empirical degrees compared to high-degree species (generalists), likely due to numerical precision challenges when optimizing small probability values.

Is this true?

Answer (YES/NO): YES